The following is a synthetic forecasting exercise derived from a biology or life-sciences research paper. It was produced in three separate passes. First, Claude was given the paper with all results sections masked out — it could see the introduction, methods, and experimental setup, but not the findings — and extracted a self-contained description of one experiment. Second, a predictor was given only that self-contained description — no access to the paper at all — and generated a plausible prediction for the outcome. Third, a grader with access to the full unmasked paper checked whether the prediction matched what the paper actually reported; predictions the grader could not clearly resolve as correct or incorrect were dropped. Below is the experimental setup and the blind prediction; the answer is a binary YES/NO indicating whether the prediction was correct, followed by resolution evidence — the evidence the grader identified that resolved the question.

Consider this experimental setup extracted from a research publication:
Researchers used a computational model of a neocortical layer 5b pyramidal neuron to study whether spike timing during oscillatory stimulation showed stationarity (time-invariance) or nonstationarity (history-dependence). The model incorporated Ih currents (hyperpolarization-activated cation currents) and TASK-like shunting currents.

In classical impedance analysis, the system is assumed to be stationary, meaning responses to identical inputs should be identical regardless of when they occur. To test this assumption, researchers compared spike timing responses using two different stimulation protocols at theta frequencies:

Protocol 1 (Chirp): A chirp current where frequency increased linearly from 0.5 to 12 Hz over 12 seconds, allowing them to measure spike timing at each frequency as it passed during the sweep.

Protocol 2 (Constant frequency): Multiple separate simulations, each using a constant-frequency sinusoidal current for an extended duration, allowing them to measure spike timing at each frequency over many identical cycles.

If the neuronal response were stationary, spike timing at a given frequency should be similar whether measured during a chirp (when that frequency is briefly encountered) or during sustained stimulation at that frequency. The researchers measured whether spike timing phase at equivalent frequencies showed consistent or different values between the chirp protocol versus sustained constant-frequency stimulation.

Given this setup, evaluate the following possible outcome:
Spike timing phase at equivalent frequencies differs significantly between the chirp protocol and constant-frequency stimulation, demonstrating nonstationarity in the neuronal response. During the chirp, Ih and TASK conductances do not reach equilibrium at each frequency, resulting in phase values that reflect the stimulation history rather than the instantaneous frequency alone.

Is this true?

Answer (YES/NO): YES